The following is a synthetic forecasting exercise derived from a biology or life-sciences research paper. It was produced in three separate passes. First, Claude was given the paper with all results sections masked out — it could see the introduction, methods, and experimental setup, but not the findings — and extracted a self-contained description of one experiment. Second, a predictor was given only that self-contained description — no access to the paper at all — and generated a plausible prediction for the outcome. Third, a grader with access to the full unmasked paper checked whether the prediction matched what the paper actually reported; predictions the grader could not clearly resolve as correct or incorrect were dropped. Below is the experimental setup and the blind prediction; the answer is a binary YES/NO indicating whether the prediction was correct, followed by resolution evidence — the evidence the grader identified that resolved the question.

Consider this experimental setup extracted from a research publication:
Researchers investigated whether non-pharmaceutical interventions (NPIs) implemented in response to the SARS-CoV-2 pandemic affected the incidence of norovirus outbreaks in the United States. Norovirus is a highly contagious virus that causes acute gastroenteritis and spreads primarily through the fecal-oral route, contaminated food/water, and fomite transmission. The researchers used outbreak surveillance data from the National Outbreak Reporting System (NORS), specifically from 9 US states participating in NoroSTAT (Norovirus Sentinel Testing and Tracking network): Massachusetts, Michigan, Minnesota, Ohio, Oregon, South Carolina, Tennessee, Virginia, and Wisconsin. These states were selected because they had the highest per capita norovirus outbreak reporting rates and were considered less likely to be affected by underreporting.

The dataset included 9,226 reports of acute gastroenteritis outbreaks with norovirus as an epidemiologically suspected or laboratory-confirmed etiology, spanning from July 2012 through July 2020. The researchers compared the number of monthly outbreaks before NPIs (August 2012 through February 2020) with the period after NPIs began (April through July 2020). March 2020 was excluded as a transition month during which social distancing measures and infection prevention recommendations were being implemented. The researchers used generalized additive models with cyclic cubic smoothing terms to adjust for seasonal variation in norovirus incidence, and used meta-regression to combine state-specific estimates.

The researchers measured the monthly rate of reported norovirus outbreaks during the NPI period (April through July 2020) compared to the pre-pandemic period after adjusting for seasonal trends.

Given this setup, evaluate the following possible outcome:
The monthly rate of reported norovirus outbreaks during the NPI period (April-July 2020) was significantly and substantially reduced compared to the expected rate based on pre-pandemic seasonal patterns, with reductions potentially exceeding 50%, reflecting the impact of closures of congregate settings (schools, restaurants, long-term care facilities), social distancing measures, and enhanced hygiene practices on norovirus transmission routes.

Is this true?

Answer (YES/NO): YES